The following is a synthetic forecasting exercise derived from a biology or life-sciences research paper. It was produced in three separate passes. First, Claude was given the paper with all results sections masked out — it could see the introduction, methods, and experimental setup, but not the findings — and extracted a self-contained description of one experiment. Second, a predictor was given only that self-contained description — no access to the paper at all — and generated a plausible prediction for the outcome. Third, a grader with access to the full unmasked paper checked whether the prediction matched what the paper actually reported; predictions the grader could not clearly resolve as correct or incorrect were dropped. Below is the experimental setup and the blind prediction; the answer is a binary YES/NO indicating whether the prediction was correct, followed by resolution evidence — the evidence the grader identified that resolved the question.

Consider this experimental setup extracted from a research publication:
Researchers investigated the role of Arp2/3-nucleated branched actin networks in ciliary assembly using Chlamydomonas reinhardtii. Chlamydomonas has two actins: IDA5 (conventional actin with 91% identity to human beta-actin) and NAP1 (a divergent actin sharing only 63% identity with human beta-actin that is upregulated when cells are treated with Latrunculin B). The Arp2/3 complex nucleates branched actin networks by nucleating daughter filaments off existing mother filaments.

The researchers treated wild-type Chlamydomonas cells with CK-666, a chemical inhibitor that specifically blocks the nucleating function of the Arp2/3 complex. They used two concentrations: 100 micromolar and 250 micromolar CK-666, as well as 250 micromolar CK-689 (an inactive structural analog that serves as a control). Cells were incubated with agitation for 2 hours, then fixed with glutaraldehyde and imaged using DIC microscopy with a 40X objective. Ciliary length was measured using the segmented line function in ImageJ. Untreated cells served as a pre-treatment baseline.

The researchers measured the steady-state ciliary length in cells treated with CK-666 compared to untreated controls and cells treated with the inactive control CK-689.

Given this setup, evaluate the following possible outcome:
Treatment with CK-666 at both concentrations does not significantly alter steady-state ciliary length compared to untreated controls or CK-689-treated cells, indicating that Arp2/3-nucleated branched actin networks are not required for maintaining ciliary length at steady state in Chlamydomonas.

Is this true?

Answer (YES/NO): NO